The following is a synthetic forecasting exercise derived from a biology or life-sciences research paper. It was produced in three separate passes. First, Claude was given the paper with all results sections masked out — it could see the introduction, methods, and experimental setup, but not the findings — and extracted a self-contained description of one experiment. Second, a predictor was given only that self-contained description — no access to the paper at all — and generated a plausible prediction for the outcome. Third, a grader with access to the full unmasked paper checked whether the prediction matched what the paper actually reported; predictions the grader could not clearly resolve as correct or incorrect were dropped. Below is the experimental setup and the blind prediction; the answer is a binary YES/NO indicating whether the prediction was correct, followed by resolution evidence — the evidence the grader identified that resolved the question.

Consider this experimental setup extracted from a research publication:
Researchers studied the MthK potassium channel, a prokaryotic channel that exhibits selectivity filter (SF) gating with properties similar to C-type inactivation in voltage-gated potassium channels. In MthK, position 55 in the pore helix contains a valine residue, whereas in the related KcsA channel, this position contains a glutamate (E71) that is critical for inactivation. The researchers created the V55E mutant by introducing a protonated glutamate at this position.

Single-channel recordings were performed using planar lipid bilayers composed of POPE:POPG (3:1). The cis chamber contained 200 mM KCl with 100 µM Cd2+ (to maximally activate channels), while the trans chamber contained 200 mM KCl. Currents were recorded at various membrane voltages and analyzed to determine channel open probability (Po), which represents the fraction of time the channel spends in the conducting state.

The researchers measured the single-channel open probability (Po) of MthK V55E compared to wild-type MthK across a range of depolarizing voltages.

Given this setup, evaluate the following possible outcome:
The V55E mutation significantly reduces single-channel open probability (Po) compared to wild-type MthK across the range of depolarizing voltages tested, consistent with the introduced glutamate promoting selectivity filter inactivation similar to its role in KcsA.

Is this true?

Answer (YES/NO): YES